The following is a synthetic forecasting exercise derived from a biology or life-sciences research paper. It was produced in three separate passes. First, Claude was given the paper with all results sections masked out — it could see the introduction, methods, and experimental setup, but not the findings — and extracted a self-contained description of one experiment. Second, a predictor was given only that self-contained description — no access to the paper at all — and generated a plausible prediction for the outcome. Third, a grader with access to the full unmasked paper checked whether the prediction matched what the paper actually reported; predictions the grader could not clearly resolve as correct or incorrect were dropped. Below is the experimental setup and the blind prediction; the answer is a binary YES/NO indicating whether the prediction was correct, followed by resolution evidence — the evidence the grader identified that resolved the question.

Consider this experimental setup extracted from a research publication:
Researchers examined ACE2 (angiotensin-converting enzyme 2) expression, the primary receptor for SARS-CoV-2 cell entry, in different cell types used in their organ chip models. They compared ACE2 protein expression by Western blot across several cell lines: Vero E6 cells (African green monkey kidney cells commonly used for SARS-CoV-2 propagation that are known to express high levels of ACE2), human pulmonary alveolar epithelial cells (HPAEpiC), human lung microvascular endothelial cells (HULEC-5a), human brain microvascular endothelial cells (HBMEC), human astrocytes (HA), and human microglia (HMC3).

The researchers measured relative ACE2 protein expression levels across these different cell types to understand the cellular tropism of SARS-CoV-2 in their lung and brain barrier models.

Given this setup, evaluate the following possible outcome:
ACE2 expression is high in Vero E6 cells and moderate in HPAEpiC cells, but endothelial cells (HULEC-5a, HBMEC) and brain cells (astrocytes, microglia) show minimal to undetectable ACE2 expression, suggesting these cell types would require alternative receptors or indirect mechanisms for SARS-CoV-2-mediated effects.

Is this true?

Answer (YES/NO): NO